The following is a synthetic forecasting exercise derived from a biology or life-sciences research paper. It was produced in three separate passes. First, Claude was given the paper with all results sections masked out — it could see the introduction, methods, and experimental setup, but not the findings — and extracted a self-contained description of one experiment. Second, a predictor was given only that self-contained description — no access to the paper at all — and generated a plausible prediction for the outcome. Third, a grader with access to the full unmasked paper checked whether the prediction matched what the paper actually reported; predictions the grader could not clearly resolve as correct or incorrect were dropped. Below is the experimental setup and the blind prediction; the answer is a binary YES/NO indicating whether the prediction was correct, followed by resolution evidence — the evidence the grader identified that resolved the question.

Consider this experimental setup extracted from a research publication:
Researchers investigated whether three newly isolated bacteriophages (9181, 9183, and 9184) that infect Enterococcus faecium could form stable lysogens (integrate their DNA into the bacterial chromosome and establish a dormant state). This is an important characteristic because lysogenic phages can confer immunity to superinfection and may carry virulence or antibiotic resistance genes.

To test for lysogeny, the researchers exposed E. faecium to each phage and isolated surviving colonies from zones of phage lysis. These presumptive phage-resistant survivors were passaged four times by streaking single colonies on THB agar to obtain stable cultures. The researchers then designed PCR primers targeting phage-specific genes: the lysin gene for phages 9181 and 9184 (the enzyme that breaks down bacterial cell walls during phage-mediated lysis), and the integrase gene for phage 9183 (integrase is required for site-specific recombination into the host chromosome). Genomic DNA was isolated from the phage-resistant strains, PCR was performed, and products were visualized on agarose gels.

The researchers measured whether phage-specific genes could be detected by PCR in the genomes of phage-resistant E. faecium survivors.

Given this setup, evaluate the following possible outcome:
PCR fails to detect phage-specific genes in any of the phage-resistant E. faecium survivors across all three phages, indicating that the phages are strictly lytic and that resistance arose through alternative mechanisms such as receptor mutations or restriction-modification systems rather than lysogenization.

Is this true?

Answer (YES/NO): YES